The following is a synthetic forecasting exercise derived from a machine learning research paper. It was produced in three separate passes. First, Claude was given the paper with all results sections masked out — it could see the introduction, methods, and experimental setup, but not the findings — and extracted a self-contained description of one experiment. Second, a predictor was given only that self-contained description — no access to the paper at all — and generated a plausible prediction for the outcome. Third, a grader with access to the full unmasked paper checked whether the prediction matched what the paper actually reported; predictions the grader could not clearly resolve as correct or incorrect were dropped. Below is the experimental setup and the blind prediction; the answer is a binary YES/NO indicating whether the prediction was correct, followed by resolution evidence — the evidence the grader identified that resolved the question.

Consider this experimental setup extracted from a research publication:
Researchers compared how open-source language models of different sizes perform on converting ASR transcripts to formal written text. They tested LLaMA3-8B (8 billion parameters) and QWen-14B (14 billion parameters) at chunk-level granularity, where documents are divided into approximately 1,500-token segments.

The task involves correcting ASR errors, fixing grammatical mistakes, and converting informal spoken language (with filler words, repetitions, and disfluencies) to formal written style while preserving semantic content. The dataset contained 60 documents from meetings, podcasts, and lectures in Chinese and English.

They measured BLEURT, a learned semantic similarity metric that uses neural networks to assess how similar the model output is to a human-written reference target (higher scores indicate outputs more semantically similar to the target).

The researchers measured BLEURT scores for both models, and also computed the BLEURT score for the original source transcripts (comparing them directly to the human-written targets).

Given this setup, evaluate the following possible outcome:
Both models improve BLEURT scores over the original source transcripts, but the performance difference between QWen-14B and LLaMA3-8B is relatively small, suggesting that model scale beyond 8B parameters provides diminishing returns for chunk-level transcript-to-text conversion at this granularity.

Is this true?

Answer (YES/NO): NO